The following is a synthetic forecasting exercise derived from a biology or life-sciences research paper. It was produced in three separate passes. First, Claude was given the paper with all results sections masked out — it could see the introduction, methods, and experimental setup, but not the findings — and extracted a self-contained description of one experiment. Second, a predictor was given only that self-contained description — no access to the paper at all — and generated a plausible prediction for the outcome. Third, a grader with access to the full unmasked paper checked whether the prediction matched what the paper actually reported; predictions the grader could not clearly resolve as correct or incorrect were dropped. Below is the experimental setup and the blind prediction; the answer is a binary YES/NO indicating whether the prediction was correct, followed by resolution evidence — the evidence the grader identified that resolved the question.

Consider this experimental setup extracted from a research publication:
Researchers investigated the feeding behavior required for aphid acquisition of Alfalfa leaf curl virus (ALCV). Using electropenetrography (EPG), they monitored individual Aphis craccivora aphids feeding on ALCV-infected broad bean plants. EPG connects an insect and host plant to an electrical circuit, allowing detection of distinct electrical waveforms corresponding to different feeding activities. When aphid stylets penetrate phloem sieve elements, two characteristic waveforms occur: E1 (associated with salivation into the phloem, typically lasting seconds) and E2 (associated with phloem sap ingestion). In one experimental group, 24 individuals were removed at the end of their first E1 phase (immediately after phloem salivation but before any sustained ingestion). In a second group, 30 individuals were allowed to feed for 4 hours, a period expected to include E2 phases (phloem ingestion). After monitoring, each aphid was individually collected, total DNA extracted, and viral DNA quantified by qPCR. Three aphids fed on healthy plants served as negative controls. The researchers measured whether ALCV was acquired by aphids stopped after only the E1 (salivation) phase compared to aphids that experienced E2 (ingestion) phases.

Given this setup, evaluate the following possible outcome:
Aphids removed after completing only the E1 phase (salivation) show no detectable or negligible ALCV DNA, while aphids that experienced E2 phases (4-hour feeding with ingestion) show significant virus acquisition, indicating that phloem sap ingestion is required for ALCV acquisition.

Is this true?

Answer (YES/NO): YES